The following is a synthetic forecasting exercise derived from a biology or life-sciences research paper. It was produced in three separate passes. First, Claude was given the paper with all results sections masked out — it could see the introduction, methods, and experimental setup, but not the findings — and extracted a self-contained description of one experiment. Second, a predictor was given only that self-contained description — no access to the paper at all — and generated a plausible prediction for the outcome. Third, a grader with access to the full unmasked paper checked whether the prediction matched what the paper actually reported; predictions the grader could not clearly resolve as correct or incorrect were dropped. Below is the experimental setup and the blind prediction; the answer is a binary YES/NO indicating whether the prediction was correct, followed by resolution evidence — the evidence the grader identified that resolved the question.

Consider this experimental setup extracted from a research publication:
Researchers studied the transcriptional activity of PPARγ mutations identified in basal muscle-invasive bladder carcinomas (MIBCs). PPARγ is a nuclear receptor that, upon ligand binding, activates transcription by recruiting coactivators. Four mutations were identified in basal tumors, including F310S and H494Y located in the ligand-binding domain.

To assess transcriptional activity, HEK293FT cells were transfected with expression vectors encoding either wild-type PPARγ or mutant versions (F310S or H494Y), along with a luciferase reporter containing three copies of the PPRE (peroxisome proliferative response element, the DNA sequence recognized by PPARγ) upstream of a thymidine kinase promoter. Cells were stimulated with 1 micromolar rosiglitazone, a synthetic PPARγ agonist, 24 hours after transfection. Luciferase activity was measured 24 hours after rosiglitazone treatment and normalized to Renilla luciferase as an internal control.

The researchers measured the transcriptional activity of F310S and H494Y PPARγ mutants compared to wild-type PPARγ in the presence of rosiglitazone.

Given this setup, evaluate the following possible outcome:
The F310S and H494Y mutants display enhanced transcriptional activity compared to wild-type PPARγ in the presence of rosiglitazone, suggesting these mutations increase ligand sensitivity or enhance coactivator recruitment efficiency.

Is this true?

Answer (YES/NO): NO